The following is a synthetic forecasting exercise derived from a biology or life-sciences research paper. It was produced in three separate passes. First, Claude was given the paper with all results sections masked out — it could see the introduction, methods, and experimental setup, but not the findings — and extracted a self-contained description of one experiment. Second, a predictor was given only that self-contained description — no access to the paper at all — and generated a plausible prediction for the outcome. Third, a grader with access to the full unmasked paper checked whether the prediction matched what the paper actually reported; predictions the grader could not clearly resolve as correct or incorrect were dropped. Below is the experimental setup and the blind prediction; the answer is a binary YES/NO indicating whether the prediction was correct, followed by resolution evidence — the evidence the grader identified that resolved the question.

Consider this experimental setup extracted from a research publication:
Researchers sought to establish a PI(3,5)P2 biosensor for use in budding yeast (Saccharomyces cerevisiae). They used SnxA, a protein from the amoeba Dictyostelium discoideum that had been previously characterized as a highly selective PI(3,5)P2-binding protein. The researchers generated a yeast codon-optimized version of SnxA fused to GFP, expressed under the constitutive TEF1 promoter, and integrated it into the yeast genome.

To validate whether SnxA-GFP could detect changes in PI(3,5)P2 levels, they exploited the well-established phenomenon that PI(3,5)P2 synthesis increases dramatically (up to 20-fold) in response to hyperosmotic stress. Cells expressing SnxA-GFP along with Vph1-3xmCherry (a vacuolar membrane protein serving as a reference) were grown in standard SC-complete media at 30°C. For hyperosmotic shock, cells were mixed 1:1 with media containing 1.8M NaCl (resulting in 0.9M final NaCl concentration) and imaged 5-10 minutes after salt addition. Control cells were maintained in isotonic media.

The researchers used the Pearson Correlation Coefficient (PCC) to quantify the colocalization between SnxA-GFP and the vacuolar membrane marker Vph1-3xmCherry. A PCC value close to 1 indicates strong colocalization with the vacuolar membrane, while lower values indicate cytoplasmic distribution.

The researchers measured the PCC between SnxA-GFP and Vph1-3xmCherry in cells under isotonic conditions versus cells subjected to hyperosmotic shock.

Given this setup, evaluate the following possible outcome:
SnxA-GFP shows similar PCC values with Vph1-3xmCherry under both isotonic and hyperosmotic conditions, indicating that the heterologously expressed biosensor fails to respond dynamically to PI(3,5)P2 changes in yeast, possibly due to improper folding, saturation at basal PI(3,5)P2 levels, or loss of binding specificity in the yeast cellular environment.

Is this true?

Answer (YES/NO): NO